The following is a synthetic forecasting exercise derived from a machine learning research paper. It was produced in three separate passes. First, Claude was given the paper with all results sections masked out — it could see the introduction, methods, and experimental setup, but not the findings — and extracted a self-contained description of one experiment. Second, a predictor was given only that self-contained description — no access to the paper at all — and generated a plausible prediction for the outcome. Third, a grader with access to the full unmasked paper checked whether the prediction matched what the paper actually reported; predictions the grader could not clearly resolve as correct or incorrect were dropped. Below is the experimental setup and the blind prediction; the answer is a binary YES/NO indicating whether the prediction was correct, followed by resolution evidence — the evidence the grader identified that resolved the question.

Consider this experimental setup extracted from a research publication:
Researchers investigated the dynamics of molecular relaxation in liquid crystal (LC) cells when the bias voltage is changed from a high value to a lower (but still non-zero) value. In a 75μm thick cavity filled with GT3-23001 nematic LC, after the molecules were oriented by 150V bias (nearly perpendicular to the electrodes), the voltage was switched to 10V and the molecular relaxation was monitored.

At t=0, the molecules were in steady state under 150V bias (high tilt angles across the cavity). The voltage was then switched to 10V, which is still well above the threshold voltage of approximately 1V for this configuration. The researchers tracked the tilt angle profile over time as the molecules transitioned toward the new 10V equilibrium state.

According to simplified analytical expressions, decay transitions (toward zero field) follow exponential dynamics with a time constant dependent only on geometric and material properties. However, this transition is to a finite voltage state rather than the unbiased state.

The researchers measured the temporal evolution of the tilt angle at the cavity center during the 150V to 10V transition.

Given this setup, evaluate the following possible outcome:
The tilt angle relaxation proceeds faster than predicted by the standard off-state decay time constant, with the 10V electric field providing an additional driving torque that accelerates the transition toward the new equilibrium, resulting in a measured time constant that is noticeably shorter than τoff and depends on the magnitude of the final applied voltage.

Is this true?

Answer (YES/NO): NO